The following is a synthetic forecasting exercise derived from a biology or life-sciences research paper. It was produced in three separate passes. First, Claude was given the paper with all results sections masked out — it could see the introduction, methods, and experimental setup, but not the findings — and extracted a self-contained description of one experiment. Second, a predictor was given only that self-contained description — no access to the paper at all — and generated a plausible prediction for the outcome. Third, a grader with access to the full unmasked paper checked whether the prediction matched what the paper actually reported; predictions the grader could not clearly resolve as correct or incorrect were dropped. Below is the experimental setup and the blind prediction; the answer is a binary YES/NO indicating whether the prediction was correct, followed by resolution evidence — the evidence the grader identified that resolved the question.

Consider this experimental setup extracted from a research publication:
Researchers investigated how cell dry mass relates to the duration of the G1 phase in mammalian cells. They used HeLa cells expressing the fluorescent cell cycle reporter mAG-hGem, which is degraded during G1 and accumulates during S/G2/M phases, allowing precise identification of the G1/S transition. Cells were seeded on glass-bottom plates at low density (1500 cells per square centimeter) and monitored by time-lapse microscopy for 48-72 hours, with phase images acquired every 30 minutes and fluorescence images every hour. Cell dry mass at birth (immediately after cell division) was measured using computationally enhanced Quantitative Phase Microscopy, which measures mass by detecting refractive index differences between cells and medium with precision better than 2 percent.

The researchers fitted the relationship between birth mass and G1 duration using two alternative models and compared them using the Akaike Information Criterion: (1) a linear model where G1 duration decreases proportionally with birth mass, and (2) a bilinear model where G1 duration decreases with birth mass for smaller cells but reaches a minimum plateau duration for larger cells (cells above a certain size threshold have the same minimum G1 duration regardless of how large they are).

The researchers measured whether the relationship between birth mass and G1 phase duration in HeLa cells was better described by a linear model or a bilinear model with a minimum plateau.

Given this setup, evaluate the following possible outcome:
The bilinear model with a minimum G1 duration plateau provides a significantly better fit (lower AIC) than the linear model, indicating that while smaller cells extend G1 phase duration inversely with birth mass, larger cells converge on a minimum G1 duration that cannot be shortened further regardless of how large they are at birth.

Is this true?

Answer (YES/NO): YES